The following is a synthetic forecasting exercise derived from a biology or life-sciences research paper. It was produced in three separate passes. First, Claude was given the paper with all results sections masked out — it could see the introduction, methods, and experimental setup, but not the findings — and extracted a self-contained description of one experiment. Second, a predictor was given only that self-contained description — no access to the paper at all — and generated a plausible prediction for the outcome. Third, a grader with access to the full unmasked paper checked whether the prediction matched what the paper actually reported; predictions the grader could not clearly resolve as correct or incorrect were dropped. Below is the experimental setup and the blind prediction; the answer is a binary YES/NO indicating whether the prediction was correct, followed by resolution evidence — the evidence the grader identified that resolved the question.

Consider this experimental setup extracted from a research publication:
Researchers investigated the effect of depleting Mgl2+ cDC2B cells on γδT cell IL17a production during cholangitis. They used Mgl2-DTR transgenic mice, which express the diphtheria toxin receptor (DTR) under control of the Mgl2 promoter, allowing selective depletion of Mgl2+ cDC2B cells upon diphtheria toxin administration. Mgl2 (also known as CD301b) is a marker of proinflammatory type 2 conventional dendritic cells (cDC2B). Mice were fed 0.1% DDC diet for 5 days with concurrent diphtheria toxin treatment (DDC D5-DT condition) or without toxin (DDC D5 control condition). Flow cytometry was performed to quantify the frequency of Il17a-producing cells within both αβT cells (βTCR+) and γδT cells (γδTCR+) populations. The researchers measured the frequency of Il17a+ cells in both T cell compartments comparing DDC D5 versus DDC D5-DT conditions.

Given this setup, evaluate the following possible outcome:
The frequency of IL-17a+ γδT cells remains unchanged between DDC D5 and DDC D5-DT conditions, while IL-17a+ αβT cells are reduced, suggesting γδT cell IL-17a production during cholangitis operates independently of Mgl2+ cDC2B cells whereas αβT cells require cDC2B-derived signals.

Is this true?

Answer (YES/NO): NO